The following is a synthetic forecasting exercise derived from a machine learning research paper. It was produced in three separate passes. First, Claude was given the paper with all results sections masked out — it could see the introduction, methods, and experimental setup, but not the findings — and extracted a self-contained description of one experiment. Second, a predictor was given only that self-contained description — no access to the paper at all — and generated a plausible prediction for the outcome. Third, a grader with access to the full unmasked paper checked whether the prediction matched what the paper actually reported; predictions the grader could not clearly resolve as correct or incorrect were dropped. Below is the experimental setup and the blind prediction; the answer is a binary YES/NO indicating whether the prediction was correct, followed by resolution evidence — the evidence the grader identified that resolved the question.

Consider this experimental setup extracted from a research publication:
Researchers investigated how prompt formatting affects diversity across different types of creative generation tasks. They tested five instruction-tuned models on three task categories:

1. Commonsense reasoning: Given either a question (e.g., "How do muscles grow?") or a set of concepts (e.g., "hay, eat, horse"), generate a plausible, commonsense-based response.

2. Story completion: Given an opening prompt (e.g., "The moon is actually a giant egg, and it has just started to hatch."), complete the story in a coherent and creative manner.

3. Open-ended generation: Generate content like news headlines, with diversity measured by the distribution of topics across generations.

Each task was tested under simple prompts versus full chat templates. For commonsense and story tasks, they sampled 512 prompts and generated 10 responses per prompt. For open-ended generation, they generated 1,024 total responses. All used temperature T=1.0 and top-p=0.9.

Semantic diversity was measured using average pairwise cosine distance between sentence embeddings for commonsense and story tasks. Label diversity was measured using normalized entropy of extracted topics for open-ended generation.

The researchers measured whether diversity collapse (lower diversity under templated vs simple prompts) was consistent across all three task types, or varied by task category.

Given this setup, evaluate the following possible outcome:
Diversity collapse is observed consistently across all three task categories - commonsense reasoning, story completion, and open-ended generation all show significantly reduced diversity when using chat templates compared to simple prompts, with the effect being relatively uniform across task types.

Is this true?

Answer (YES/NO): YES